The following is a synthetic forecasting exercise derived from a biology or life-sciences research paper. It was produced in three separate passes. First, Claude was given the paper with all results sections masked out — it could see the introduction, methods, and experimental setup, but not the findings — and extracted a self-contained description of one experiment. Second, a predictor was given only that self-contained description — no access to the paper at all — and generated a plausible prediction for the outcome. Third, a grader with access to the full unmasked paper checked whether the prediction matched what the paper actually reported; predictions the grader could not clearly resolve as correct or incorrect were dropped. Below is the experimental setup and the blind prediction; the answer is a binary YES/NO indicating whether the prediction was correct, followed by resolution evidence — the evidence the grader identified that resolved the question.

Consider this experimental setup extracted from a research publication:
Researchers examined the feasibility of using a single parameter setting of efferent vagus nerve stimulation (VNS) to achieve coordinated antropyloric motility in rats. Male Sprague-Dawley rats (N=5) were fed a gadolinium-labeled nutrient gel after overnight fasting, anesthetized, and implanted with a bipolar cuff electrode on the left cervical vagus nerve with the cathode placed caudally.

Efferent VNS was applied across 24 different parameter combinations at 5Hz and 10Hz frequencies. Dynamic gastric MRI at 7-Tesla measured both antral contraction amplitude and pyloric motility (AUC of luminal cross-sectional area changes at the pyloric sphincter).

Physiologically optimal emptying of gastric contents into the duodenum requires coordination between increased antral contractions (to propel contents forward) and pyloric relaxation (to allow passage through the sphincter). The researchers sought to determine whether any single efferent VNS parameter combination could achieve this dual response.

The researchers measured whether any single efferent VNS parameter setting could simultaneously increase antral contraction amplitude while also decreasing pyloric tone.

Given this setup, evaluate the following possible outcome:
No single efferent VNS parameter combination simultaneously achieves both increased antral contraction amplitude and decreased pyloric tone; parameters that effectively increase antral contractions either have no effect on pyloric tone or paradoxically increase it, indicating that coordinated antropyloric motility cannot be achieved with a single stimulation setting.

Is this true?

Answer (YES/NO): NO